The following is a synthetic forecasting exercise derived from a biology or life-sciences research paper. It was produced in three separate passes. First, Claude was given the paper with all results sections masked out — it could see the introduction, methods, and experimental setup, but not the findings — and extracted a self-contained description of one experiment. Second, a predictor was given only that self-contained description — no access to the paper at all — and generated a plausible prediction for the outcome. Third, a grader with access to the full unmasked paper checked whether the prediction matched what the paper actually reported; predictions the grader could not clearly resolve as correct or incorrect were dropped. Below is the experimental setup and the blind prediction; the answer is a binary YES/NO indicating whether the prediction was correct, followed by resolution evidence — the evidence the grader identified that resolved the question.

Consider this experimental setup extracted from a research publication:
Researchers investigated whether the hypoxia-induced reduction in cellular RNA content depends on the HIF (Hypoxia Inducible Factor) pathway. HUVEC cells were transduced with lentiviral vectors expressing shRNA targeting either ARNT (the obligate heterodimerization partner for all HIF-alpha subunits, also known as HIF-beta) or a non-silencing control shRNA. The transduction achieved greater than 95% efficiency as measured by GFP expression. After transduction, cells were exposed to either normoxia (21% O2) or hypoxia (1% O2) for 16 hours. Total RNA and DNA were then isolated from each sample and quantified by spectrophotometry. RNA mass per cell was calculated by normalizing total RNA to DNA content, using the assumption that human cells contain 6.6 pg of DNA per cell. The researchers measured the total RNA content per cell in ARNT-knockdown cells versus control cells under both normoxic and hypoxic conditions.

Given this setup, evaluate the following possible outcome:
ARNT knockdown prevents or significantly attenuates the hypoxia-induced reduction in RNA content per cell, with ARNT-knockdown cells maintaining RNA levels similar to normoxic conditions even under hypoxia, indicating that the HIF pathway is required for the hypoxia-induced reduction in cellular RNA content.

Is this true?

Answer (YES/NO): YES